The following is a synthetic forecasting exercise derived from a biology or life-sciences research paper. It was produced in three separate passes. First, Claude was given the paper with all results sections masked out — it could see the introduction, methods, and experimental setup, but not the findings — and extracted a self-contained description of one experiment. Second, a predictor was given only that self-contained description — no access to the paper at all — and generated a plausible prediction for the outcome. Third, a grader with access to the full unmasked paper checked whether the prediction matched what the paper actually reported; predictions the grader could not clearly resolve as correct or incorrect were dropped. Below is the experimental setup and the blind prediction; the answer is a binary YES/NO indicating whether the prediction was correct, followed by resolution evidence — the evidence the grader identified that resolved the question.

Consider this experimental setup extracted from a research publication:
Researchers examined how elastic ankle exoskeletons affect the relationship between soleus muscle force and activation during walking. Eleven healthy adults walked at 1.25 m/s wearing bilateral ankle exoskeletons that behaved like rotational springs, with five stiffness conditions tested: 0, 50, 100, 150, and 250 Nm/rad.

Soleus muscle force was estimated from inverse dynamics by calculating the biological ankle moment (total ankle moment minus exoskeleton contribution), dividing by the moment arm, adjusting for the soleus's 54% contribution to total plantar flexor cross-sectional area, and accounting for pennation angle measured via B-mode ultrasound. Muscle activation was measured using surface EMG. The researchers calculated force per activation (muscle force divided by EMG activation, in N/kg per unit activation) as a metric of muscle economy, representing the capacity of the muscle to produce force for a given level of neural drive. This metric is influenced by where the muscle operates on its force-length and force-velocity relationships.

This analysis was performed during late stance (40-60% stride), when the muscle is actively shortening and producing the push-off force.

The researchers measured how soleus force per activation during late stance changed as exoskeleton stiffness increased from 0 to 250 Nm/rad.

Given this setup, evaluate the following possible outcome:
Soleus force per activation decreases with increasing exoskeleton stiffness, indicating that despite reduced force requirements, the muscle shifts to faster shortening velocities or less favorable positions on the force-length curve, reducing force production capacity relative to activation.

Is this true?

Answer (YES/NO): YES